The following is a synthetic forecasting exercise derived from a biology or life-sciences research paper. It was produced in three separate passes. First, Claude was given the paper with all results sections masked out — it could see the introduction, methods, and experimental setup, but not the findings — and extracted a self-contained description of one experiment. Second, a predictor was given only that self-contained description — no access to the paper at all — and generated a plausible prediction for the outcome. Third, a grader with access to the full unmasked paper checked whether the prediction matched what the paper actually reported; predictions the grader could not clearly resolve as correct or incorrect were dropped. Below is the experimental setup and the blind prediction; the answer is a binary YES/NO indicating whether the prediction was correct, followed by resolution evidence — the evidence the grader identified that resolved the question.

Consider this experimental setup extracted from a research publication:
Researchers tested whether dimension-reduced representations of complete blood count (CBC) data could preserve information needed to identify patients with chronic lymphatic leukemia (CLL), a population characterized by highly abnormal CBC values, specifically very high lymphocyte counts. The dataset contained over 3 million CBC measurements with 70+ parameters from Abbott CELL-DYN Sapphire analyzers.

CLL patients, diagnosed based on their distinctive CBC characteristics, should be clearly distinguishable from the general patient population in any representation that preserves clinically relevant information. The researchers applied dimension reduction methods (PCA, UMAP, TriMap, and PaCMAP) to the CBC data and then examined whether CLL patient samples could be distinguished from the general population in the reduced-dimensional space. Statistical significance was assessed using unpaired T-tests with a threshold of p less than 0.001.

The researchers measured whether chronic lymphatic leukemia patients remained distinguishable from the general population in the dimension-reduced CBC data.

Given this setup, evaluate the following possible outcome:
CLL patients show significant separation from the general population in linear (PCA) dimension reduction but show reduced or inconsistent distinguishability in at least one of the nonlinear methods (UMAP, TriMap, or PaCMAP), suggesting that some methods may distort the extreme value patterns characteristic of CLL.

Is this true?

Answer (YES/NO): NO